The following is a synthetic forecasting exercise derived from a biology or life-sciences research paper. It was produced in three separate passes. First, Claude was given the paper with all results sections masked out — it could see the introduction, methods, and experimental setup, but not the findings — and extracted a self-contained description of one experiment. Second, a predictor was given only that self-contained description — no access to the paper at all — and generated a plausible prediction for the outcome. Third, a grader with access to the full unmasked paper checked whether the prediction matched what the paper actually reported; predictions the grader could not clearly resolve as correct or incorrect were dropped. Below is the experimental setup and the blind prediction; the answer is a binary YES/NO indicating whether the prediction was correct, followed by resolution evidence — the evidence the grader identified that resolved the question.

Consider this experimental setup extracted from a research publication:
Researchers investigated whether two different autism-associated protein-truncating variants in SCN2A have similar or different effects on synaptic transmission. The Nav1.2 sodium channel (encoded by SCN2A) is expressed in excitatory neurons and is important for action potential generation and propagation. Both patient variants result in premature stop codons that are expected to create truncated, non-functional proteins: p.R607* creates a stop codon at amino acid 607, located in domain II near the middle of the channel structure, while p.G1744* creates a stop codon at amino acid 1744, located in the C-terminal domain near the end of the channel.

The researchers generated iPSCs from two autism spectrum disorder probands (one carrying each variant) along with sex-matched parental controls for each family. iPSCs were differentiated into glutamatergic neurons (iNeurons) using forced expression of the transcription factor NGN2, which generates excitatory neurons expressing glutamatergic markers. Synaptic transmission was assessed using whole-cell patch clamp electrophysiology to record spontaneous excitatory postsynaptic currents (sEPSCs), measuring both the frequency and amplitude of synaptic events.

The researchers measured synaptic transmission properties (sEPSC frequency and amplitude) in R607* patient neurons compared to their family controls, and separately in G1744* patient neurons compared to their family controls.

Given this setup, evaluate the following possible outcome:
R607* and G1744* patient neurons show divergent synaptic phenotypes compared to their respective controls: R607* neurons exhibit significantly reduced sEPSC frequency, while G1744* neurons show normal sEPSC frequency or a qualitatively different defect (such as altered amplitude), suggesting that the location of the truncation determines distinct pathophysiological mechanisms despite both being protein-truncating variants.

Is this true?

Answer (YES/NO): YES